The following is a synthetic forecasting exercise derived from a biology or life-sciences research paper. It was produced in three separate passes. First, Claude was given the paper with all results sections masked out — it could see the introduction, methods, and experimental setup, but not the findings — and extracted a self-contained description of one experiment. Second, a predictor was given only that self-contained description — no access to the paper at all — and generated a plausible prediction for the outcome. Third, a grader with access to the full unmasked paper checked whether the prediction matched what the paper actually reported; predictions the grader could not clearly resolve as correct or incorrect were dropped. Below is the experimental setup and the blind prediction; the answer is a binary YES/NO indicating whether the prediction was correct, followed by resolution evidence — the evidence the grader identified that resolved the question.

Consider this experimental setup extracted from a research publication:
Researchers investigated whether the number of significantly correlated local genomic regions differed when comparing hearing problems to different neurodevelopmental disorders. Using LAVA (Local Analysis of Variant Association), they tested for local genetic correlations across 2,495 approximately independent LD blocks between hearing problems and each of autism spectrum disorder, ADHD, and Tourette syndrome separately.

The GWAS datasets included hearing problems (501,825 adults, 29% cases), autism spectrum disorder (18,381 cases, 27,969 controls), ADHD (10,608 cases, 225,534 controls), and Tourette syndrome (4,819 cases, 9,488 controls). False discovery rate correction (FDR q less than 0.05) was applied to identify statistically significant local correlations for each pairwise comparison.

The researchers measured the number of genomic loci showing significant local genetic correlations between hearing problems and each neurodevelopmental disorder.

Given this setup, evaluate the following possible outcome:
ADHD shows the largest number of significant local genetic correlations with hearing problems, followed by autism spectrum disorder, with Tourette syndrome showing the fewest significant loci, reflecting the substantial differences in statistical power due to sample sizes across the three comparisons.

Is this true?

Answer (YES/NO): YES